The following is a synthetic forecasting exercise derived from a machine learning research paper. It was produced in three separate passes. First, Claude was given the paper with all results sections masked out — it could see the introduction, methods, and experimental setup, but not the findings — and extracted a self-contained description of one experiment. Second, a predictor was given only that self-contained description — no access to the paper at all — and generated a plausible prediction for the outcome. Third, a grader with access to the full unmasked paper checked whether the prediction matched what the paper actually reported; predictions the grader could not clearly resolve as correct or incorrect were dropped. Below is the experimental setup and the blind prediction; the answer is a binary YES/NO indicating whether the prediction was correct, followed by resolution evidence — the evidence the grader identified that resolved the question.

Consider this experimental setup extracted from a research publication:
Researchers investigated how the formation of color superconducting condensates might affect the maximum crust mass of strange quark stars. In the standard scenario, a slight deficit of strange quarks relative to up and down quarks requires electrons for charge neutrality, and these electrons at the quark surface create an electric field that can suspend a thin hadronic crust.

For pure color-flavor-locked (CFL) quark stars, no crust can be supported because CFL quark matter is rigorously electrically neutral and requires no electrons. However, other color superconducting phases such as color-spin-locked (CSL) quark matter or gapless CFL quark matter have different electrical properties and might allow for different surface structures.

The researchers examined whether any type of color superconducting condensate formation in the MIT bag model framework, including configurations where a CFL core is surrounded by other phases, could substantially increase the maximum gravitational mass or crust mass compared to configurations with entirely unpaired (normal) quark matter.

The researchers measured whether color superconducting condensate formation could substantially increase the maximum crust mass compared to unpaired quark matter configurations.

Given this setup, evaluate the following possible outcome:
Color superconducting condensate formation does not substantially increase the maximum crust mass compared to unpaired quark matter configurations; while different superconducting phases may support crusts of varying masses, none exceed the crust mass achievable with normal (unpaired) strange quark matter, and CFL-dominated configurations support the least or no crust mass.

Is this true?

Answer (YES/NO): YES